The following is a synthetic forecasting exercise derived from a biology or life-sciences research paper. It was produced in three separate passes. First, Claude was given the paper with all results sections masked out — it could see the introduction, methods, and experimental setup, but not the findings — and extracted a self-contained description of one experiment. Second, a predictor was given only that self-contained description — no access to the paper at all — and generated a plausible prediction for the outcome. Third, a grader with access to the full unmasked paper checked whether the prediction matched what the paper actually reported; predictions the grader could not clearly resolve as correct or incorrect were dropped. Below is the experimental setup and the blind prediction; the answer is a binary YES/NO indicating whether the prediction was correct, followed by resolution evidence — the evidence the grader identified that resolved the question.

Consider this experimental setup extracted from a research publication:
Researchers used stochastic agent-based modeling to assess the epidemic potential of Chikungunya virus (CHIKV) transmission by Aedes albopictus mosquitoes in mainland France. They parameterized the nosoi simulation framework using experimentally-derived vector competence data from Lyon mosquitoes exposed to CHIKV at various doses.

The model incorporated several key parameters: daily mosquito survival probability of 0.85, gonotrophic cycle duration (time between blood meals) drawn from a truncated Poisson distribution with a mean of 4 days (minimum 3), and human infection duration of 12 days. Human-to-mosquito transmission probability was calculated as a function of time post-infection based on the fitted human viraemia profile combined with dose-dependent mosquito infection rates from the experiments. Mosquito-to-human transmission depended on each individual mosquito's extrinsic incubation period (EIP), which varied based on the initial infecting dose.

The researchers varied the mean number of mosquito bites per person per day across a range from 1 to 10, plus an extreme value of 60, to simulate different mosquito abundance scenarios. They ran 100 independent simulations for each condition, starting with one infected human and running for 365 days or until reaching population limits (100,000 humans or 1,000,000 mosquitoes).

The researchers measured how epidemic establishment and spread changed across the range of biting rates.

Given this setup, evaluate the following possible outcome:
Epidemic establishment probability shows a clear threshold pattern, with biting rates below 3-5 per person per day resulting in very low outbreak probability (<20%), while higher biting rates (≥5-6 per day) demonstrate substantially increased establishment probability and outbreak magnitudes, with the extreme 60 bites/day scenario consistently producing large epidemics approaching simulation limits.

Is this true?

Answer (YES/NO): NO